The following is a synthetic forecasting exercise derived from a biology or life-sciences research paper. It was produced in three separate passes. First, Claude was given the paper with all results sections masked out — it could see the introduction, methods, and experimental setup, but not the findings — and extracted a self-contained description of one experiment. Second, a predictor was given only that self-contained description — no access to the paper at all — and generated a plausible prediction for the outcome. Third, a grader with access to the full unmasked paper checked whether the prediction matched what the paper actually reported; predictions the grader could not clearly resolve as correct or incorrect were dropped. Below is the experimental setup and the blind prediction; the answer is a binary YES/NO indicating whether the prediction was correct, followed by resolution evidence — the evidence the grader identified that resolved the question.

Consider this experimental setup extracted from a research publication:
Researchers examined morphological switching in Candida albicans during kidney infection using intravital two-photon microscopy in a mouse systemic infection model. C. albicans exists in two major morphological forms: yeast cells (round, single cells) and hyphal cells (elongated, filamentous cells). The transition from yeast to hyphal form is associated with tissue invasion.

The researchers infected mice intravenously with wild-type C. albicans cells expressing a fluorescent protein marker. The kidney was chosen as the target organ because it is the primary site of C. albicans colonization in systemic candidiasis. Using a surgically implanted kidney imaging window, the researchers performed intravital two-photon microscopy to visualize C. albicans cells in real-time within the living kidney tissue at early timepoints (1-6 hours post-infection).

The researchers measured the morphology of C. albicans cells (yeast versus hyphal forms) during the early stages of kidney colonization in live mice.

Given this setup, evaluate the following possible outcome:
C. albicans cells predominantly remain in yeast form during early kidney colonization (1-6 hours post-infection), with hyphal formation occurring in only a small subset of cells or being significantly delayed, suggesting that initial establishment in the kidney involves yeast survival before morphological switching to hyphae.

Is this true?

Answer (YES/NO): YES